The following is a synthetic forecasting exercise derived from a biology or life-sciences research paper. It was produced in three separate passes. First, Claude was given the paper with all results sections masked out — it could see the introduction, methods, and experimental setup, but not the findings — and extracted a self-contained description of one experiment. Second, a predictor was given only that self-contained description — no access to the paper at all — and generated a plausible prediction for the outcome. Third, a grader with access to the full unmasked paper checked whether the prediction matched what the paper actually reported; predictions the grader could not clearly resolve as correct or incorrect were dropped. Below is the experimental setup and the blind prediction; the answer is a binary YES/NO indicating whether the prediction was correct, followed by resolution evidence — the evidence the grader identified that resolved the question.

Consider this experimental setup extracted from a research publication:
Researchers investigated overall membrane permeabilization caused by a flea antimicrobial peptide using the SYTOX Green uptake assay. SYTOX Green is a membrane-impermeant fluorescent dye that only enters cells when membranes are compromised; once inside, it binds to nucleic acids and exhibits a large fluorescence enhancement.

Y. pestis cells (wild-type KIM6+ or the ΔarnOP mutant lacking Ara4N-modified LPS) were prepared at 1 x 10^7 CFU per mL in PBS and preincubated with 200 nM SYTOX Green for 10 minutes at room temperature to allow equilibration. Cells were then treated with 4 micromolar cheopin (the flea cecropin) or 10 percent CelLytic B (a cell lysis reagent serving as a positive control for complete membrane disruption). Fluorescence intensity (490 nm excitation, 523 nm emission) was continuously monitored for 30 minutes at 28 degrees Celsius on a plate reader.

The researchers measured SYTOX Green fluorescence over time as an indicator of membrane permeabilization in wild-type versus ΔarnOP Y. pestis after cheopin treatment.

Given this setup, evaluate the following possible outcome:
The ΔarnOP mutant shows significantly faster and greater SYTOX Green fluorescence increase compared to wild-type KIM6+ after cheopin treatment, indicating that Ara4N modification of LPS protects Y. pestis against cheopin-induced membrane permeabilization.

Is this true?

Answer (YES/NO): YES